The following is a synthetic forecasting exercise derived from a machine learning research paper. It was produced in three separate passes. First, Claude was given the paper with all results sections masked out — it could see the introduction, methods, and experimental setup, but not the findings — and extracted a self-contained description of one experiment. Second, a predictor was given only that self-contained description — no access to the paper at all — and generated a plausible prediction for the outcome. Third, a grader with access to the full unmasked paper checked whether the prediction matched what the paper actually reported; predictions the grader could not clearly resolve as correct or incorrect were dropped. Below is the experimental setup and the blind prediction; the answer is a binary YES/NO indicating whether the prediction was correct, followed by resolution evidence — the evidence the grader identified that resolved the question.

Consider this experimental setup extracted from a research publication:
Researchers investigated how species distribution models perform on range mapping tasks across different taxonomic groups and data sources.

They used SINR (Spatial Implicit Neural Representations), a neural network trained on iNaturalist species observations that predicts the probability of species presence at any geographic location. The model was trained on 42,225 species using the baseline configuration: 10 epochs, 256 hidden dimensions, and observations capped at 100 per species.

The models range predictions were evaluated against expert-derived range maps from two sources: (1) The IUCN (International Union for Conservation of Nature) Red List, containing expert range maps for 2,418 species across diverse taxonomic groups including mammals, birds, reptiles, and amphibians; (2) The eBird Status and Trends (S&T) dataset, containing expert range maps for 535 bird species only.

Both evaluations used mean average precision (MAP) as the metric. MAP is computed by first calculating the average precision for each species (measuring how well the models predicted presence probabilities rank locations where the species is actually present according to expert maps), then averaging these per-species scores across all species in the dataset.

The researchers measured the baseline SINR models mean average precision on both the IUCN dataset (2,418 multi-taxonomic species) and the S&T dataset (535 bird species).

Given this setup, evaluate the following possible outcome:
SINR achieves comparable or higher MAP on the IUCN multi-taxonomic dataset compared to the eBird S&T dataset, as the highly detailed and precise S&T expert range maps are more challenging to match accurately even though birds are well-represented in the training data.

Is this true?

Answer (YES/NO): NO